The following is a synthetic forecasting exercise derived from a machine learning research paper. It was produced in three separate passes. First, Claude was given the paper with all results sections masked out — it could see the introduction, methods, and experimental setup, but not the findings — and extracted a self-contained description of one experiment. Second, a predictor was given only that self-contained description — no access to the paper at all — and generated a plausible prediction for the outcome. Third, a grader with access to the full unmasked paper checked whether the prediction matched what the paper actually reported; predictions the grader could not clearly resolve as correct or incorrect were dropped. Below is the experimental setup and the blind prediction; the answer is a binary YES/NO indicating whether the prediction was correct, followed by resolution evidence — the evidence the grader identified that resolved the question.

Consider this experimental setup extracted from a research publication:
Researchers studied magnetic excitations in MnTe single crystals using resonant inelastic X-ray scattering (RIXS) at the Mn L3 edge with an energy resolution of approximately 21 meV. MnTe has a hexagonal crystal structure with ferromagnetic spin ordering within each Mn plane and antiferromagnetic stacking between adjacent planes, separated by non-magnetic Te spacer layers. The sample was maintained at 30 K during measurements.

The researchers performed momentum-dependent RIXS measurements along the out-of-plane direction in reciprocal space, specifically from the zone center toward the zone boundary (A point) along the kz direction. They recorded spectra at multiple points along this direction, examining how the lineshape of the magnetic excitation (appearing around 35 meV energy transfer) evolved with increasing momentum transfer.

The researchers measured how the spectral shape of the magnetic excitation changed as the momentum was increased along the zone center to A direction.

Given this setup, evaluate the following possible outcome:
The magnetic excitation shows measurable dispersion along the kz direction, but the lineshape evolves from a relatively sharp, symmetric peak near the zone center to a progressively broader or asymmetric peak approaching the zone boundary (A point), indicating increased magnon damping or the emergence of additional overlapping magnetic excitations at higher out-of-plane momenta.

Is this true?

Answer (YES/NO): NO